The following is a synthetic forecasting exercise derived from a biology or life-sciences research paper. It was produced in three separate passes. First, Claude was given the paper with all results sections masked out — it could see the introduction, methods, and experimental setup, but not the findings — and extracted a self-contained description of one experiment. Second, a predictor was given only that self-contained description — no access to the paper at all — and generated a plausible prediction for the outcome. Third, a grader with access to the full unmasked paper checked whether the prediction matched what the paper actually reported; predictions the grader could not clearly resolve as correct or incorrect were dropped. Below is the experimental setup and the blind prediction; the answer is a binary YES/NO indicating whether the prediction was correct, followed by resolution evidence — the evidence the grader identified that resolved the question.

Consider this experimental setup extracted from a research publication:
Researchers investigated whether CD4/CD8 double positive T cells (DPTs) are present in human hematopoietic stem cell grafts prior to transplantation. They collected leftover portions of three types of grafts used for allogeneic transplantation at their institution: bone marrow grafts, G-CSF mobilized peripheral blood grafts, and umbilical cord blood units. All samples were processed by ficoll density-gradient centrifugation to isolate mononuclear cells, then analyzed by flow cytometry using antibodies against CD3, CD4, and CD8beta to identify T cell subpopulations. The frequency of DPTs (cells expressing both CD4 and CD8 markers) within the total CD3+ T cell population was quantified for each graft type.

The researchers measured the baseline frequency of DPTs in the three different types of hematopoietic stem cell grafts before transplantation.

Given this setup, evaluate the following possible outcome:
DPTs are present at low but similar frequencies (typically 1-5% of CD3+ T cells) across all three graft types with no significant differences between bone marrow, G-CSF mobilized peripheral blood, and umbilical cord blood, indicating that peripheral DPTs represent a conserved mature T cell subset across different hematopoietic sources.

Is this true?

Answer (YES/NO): NO